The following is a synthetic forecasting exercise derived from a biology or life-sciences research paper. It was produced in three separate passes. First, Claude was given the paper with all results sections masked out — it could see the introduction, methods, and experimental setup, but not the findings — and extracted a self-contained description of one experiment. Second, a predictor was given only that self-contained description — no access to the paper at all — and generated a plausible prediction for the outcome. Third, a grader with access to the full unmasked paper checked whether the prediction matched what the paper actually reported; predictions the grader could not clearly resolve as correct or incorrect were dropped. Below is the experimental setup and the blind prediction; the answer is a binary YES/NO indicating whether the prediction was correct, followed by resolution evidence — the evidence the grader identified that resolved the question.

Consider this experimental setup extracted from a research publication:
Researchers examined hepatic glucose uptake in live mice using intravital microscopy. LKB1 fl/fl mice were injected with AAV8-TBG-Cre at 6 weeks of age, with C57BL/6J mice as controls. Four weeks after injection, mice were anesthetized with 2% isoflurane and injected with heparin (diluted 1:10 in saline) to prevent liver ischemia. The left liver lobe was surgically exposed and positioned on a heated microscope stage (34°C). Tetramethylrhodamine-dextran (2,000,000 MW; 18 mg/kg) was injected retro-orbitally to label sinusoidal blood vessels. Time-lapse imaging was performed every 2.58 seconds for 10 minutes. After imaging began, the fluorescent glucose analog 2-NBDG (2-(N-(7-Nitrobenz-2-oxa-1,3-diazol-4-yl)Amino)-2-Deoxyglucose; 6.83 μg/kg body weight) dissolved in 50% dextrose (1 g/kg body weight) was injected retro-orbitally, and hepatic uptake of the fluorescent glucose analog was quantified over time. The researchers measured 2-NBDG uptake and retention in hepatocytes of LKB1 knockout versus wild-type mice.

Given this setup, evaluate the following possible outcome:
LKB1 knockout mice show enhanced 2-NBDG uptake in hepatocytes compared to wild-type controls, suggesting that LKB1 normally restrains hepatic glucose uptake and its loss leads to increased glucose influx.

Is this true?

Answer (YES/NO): NO